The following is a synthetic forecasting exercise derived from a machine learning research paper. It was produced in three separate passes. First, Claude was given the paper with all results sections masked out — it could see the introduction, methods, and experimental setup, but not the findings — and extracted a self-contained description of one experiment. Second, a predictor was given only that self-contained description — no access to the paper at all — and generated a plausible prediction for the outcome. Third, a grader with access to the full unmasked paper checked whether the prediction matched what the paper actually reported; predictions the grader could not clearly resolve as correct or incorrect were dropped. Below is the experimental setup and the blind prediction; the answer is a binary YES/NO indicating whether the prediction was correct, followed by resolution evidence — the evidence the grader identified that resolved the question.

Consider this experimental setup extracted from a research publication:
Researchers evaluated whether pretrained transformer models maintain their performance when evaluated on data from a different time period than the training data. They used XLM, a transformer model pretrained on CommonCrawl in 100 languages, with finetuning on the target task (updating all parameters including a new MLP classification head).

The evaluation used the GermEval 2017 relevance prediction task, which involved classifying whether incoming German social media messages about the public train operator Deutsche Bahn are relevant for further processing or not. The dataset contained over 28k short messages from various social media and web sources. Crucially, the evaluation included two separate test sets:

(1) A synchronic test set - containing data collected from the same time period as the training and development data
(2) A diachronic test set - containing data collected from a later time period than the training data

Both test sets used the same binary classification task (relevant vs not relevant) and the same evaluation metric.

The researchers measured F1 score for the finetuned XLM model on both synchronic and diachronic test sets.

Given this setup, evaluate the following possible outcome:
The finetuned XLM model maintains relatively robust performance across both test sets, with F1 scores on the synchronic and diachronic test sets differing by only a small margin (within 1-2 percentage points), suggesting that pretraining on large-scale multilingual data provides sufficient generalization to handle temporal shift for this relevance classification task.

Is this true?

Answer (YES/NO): YES